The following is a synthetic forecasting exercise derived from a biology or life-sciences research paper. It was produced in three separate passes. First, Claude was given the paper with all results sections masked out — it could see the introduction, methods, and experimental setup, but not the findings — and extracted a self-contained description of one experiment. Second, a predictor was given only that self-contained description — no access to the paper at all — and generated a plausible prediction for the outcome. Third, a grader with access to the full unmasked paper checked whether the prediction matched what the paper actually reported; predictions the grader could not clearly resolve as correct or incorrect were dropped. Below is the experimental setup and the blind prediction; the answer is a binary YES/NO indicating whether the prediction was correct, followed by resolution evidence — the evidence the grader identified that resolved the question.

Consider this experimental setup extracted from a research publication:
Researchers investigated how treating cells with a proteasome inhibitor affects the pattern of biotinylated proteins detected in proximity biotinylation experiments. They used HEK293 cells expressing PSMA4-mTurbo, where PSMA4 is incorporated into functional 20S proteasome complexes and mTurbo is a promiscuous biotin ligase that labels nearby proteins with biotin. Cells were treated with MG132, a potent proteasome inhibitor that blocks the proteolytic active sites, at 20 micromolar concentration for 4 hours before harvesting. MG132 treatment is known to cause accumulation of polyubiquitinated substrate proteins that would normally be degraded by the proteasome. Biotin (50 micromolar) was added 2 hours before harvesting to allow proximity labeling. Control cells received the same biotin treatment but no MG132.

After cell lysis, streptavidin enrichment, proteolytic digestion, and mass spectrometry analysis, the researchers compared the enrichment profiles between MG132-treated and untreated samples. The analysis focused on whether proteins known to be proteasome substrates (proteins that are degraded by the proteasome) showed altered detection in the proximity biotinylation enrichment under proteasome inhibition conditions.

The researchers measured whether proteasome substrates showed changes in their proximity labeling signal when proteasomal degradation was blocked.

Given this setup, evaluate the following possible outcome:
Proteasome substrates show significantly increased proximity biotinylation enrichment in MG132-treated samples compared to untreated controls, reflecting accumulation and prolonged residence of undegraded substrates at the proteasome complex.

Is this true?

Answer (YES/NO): YES